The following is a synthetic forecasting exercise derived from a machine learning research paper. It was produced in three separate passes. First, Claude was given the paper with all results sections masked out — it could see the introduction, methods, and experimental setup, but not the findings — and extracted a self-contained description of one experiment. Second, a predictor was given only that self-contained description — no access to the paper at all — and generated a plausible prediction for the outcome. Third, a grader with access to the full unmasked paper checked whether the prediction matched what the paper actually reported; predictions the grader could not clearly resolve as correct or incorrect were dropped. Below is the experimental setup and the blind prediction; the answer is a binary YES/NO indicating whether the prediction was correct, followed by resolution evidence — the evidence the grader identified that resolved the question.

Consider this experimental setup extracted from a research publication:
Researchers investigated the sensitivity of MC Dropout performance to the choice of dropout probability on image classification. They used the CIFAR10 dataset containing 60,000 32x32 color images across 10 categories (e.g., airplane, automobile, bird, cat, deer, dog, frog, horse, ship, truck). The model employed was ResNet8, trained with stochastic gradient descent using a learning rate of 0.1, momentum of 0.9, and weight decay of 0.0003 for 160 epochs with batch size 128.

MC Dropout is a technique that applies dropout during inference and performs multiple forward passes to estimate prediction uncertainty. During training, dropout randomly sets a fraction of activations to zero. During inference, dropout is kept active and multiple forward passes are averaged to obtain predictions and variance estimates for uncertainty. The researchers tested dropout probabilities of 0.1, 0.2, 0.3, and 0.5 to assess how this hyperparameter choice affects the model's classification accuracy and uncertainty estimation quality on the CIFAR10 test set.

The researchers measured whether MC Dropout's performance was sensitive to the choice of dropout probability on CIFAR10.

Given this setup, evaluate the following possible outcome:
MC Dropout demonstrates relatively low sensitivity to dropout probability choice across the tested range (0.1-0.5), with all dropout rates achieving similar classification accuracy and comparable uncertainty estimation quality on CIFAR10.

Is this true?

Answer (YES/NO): YES